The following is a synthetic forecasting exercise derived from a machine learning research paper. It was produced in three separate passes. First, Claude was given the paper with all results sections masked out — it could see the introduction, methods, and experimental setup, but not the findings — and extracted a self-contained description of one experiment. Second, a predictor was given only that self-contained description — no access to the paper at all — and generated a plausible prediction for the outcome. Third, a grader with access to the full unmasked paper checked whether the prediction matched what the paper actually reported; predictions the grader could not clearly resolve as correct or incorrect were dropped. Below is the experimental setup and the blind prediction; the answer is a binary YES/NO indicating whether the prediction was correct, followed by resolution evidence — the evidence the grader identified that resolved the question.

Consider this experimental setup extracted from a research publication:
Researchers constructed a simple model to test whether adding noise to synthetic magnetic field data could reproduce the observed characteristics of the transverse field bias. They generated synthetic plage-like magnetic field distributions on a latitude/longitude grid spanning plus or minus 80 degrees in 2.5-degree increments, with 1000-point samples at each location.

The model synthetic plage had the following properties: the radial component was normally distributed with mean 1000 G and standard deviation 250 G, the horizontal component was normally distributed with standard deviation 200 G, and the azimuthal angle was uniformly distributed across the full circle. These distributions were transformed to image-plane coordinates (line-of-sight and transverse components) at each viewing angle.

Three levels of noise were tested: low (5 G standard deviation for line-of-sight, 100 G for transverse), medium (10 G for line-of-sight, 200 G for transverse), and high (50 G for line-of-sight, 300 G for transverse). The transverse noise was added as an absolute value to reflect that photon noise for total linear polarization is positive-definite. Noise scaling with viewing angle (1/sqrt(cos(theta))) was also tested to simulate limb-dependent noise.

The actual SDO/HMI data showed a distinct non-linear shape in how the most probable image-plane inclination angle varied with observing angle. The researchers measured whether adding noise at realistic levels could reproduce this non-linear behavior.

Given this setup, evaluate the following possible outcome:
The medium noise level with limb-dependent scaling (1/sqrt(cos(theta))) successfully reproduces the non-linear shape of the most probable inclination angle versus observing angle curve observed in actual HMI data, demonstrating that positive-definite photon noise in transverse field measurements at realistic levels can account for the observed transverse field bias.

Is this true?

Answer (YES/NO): NO